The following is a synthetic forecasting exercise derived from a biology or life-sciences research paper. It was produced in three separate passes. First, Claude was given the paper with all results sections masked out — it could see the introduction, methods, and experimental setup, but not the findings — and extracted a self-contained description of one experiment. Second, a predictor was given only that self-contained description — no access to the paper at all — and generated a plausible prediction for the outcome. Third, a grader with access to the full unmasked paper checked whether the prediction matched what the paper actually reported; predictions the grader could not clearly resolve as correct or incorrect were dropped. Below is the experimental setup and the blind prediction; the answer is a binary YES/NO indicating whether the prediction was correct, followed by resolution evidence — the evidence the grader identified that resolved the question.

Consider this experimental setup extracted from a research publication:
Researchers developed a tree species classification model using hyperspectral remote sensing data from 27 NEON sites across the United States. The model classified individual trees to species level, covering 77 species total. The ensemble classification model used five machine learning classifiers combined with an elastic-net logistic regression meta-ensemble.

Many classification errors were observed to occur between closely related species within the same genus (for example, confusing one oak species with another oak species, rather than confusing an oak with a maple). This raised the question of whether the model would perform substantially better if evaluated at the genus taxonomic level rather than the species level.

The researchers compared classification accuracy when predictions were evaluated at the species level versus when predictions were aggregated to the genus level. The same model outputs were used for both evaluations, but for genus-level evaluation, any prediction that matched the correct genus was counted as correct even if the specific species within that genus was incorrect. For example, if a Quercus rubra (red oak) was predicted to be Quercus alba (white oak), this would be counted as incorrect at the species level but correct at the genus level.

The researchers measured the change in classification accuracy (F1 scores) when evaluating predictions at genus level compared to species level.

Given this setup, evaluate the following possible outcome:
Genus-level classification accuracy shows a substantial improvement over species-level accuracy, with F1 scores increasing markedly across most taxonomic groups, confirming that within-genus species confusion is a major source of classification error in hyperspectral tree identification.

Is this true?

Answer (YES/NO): NO